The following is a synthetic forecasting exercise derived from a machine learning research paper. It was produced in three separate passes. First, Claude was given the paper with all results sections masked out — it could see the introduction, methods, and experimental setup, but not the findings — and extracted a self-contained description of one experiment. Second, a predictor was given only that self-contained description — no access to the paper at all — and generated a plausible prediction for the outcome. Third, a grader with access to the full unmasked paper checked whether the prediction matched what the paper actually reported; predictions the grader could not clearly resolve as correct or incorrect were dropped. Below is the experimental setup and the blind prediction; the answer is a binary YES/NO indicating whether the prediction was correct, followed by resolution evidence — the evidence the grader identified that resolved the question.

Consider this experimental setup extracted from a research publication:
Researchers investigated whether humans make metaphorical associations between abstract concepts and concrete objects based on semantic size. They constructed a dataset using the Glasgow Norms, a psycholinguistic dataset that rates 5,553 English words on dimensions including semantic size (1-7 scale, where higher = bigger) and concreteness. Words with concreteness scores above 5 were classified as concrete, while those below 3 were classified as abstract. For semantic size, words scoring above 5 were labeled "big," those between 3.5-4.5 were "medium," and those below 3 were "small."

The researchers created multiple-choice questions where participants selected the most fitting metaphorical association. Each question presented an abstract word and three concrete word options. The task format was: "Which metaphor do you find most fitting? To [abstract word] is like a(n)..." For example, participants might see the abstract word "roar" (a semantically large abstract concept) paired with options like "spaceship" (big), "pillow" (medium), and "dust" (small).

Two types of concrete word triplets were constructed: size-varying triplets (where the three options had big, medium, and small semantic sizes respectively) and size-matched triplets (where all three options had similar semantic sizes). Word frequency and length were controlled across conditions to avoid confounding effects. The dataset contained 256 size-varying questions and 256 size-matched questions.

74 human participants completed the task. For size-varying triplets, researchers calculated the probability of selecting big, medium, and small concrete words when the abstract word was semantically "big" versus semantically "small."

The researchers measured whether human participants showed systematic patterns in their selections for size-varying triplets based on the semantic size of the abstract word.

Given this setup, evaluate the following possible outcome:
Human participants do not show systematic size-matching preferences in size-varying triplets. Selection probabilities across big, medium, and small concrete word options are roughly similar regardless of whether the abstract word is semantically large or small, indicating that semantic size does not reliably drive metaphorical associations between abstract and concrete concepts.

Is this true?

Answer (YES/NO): NO